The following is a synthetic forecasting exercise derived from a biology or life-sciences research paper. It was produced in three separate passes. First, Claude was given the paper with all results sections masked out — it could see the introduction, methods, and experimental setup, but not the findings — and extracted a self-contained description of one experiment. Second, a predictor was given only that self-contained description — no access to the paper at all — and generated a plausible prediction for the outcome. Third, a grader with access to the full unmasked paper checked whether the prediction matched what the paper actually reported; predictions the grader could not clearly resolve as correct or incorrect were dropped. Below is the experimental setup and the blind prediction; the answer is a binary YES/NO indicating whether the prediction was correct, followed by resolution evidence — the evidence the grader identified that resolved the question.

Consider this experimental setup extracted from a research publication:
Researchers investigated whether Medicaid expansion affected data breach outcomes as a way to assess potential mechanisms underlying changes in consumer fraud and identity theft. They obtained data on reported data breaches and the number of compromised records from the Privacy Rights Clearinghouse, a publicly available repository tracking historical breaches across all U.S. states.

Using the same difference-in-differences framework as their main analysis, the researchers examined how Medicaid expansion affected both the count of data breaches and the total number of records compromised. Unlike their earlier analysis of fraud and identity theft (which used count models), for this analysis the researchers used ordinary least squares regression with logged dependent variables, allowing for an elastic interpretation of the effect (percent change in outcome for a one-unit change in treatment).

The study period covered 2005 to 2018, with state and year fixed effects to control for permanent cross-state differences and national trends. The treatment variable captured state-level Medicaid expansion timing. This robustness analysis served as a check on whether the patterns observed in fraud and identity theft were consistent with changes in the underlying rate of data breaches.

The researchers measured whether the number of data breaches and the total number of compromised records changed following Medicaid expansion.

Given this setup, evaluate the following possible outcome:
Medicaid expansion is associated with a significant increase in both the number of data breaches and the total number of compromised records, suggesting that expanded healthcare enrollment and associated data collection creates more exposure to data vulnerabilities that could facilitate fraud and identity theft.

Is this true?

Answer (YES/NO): NO